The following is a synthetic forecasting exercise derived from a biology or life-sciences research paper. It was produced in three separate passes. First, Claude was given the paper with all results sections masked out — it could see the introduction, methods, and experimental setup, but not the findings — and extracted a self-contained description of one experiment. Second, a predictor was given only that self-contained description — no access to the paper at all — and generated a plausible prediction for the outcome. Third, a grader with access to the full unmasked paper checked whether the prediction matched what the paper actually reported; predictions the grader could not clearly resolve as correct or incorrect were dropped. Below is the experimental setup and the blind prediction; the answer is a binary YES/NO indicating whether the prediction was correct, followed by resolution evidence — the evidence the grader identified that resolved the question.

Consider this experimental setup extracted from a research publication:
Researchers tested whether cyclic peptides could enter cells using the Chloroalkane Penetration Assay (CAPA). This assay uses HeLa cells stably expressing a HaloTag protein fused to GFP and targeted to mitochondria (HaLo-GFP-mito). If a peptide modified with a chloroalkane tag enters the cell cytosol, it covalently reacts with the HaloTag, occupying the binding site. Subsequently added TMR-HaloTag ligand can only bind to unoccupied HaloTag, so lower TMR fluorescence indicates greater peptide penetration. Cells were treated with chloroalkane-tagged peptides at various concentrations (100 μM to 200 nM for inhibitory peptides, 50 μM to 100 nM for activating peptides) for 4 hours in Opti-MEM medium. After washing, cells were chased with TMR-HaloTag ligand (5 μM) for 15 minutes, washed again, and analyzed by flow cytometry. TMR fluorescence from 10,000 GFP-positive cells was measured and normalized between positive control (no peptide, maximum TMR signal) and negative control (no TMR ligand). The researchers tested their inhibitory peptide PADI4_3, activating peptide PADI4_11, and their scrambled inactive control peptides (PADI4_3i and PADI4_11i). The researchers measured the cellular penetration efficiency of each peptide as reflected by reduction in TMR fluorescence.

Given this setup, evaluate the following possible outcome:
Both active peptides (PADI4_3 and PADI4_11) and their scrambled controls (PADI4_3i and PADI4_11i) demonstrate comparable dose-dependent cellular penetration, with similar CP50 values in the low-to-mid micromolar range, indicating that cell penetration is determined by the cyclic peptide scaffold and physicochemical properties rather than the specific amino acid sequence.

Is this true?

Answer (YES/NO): YES